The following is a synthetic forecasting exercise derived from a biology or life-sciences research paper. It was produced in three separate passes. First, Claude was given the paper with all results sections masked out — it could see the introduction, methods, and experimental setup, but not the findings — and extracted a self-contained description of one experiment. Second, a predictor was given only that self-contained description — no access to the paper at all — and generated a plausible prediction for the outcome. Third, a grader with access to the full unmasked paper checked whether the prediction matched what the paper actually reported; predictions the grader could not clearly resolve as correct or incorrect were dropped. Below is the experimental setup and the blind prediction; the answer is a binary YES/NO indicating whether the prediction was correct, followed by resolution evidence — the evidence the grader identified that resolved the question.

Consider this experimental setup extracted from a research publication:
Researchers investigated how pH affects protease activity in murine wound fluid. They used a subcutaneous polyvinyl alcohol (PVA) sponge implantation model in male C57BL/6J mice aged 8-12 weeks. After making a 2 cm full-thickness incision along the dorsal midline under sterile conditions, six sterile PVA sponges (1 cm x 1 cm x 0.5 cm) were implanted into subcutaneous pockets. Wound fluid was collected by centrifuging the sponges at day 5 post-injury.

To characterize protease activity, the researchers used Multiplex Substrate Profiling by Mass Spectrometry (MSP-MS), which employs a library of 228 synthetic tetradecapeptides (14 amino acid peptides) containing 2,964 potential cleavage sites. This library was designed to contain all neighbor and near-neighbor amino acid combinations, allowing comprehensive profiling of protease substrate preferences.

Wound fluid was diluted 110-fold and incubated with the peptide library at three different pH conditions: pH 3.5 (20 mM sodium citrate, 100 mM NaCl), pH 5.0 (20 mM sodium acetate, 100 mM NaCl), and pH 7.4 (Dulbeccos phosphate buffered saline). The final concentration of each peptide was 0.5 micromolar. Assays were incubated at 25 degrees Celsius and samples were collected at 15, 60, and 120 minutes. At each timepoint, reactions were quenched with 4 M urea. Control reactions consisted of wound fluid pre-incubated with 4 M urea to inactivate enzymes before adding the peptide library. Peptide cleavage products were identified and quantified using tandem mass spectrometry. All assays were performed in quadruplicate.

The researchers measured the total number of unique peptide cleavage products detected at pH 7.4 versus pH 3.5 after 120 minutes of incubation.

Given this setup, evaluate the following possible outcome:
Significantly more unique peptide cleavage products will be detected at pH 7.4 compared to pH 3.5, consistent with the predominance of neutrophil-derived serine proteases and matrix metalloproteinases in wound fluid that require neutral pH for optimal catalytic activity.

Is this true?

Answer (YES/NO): NO